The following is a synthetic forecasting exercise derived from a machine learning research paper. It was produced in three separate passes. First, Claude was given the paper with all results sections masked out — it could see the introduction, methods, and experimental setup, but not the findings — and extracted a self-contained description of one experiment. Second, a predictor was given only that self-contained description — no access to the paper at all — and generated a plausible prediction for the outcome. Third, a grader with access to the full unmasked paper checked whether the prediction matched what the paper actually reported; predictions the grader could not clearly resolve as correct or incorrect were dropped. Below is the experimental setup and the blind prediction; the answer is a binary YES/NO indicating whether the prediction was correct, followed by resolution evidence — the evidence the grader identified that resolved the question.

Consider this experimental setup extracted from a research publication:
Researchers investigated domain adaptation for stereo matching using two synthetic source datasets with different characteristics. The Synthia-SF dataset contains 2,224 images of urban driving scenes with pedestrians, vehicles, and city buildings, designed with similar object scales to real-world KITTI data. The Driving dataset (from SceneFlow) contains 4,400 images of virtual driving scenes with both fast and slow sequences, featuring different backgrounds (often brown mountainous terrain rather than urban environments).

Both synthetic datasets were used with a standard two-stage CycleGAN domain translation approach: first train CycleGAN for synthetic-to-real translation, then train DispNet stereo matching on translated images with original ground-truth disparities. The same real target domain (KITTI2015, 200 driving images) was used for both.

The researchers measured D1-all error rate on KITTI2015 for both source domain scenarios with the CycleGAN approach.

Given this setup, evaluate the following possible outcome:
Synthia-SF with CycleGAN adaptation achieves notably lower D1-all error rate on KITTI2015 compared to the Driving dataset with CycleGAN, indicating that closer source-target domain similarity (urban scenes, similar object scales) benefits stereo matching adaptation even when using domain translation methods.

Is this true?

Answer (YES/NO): YES